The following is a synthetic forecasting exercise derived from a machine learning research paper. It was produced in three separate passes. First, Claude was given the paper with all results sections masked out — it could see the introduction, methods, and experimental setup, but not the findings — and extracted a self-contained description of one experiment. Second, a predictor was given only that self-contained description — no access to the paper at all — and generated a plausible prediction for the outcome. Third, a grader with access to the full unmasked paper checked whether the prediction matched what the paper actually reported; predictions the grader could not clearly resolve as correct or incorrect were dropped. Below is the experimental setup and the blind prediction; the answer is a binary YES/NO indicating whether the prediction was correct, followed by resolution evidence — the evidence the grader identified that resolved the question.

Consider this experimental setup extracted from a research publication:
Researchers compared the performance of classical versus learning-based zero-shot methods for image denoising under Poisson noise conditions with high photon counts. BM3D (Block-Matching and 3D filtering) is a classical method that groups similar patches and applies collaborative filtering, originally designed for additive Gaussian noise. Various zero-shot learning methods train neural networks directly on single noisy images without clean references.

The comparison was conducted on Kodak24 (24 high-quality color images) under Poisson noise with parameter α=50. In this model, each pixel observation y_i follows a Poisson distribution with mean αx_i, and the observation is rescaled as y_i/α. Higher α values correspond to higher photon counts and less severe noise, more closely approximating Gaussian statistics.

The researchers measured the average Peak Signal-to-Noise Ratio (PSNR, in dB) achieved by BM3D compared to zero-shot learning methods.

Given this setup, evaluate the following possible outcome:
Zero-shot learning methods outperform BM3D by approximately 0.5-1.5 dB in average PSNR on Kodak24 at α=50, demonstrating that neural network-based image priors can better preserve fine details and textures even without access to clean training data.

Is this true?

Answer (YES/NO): NO